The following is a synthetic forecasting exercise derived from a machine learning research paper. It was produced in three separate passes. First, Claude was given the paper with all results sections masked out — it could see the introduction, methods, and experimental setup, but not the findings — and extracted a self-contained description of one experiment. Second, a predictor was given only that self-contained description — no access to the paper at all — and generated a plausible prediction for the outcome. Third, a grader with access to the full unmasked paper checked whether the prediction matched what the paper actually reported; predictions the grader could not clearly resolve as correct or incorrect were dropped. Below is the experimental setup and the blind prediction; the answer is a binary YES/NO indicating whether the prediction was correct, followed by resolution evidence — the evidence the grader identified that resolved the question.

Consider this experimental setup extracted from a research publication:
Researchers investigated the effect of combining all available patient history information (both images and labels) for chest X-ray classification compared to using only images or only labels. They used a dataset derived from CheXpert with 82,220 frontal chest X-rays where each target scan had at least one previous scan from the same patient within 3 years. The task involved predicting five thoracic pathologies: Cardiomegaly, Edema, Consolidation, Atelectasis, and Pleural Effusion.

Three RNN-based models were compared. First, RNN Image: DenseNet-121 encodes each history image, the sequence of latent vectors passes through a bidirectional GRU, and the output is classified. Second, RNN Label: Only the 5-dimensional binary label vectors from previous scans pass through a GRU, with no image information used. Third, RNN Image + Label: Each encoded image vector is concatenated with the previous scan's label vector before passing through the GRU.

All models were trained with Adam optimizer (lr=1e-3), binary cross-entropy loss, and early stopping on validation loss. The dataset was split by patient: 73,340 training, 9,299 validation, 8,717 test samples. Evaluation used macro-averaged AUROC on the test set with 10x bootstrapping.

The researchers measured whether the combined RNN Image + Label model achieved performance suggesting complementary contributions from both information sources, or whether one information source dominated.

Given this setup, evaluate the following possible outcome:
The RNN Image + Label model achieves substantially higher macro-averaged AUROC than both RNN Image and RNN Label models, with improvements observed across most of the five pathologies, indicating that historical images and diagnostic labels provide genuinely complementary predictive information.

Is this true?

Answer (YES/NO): NO